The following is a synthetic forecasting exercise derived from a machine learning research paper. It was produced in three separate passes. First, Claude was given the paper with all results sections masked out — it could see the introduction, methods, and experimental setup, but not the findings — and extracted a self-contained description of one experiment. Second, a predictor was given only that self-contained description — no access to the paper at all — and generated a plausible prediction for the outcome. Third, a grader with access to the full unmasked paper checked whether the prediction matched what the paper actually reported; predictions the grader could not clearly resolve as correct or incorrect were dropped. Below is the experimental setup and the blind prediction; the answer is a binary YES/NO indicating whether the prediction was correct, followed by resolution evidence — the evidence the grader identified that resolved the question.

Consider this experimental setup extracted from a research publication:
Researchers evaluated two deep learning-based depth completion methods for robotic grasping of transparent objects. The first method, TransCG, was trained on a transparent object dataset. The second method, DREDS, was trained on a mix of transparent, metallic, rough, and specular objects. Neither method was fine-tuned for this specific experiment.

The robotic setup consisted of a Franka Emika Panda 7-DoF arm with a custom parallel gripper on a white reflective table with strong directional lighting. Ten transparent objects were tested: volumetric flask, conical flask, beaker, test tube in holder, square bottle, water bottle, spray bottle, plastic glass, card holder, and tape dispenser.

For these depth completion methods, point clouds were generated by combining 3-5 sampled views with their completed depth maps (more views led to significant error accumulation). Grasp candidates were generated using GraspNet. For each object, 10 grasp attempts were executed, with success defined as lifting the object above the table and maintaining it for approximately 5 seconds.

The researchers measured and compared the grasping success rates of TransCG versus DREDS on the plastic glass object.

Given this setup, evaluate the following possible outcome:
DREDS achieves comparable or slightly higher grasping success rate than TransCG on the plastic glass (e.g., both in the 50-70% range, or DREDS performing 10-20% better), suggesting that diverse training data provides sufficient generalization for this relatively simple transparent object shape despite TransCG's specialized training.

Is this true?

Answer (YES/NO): NO